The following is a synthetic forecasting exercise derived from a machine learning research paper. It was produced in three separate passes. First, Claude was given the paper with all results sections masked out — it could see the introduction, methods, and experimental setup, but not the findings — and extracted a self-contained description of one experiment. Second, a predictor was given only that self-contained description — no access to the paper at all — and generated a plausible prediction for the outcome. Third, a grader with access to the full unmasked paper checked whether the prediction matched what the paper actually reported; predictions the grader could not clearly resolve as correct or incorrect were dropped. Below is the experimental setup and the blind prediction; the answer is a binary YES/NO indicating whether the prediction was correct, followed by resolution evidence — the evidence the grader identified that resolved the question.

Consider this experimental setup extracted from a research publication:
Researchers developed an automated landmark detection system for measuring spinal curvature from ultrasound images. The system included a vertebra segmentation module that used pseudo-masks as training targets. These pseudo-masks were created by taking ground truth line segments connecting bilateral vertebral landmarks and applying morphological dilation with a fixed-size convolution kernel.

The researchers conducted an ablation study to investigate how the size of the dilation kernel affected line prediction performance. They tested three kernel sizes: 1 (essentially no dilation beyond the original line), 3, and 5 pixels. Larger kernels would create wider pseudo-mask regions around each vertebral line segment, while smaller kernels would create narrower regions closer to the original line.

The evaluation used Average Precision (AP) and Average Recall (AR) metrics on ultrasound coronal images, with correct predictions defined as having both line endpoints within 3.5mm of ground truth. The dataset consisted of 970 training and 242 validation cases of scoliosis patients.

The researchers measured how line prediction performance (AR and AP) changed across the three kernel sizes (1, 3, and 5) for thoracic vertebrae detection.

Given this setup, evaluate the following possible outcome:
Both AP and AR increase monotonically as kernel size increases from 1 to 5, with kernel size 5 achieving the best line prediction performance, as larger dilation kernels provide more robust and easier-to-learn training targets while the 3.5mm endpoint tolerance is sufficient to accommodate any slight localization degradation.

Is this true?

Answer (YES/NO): NO